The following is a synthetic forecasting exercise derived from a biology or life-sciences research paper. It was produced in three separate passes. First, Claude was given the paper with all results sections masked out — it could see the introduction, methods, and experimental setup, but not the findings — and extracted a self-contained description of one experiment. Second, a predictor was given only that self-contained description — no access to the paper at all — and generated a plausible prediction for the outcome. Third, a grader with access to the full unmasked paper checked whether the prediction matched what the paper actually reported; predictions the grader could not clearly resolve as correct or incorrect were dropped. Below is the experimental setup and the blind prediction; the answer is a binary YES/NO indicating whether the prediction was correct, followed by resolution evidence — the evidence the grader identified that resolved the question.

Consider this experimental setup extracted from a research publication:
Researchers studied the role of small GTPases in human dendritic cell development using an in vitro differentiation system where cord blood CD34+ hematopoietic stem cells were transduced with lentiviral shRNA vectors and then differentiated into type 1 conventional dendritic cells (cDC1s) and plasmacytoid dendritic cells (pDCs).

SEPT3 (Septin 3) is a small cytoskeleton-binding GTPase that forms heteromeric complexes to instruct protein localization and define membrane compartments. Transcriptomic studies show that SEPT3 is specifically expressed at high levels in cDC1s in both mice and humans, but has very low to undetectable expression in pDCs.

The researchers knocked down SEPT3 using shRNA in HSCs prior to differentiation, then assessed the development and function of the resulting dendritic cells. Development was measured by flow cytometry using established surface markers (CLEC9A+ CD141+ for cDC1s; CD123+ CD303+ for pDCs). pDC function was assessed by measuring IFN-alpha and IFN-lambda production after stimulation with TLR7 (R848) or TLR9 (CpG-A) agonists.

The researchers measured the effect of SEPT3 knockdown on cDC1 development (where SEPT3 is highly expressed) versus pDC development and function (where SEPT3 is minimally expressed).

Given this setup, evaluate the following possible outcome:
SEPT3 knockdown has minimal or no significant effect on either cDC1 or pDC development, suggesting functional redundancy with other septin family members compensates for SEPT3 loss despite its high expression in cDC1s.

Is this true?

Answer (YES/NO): NO